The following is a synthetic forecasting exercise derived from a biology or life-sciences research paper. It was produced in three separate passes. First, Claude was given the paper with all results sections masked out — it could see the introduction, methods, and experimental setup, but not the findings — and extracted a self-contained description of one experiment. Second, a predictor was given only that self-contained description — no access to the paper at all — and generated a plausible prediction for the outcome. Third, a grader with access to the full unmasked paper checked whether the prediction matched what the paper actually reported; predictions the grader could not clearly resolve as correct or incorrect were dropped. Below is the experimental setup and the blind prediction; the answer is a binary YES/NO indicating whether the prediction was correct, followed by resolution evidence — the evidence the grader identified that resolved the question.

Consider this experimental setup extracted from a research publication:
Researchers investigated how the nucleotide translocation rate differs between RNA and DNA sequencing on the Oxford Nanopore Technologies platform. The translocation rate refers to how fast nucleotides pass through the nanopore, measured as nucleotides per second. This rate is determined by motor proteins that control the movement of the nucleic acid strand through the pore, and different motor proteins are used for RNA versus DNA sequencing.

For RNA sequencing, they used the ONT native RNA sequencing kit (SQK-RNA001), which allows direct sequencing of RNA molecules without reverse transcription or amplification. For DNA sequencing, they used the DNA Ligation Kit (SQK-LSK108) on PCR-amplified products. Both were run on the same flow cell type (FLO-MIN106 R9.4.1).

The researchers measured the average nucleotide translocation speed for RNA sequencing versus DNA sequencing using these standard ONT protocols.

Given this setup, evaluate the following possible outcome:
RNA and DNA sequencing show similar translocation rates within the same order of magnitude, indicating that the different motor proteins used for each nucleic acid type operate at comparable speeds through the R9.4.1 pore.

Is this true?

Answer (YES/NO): NO